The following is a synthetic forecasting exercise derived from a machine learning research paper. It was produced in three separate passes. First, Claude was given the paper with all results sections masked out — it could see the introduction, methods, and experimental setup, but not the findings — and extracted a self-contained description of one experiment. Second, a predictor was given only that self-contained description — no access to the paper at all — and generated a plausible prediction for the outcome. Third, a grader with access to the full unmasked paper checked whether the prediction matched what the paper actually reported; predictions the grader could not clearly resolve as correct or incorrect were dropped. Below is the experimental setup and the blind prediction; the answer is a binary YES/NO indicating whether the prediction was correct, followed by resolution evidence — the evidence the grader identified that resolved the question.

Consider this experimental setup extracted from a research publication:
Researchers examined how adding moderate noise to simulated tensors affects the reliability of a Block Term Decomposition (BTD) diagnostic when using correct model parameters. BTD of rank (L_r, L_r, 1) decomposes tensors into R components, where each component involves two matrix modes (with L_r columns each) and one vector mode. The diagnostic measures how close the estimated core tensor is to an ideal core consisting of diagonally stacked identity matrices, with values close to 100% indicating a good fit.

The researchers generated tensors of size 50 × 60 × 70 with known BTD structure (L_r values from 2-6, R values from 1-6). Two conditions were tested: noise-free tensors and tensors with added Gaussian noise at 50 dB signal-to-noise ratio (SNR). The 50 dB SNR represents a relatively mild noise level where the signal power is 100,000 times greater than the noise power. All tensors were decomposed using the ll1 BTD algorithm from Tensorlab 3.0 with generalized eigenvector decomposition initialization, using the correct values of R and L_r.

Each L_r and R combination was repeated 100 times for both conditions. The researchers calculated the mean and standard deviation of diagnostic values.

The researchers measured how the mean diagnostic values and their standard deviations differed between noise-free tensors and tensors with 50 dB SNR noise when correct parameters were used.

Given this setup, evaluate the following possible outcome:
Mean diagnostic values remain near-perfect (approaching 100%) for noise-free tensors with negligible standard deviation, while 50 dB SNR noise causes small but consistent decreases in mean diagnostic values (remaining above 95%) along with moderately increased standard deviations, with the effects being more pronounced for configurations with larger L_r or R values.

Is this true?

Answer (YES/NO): NO